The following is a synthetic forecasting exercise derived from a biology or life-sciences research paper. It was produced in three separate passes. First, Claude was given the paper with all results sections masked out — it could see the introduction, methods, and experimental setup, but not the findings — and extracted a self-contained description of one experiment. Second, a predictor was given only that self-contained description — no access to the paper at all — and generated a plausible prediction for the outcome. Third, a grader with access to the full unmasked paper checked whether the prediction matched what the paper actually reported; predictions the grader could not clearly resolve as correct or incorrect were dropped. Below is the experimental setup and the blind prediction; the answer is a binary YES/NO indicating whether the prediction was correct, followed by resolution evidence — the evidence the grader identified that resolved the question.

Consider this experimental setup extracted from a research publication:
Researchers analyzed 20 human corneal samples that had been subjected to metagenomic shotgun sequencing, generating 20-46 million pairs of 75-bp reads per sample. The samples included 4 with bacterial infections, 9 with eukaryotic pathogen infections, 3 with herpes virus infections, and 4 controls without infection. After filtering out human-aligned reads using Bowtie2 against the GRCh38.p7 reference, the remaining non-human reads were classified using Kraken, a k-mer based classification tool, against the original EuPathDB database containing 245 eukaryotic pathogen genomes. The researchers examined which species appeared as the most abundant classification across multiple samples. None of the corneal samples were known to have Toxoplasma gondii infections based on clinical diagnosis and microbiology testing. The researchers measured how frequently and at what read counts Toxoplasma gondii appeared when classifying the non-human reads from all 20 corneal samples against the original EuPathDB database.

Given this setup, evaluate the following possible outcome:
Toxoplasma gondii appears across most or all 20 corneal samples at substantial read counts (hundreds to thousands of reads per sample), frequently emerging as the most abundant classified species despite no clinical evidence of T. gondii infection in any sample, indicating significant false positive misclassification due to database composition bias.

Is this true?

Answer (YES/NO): YES